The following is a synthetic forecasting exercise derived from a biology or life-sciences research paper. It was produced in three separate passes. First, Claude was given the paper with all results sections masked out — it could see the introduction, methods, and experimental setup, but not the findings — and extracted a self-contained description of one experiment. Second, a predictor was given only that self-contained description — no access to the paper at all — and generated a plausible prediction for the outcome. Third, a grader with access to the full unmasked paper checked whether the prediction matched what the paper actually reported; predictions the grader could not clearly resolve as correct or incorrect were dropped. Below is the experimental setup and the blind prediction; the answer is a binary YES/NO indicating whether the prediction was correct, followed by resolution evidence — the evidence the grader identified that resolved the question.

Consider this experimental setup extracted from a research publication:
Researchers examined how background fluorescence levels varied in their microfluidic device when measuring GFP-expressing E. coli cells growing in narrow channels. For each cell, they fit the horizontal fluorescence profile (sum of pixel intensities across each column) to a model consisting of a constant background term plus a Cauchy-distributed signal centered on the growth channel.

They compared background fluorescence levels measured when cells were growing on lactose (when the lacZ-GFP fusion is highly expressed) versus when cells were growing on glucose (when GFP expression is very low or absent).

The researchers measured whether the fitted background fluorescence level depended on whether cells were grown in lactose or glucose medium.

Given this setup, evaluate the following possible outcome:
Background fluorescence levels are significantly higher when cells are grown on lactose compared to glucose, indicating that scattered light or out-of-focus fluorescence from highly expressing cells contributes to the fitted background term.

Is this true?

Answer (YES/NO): YES